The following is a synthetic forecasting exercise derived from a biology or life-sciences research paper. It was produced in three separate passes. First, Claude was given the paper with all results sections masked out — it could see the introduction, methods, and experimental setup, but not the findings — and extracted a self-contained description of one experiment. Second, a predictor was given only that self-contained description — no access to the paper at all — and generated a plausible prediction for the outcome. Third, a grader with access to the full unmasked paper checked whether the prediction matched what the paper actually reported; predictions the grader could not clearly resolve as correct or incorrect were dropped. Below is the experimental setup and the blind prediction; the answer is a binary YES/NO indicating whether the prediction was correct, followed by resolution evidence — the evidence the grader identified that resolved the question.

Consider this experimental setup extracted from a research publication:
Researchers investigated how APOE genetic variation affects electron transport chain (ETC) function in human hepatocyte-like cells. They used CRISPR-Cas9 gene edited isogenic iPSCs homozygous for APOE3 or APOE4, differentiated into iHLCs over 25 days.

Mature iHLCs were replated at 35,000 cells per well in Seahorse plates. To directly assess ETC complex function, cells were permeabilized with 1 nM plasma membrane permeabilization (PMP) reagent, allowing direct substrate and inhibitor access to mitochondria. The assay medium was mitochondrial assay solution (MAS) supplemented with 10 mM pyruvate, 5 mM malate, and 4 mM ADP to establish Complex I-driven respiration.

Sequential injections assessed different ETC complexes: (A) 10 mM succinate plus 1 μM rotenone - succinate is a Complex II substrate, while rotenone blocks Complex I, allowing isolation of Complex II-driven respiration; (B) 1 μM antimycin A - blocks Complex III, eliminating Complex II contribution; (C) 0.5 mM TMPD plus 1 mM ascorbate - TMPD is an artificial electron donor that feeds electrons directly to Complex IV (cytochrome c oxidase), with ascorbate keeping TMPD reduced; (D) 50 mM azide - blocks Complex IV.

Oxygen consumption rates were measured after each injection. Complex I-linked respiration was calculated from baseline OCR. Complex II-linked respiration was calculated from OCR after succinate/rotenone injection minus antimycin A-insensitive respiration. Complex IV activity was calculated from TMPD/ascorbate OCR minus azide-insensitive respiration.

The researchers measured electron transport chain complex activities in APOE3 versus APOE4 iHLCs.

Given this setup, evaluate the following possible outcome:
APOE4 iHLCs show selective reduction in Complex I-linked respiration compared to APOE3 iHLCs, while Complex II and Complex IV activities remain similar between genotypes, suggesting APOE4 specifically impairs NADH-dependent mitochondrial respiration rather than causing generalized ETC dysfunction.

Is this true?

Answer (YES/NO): NO